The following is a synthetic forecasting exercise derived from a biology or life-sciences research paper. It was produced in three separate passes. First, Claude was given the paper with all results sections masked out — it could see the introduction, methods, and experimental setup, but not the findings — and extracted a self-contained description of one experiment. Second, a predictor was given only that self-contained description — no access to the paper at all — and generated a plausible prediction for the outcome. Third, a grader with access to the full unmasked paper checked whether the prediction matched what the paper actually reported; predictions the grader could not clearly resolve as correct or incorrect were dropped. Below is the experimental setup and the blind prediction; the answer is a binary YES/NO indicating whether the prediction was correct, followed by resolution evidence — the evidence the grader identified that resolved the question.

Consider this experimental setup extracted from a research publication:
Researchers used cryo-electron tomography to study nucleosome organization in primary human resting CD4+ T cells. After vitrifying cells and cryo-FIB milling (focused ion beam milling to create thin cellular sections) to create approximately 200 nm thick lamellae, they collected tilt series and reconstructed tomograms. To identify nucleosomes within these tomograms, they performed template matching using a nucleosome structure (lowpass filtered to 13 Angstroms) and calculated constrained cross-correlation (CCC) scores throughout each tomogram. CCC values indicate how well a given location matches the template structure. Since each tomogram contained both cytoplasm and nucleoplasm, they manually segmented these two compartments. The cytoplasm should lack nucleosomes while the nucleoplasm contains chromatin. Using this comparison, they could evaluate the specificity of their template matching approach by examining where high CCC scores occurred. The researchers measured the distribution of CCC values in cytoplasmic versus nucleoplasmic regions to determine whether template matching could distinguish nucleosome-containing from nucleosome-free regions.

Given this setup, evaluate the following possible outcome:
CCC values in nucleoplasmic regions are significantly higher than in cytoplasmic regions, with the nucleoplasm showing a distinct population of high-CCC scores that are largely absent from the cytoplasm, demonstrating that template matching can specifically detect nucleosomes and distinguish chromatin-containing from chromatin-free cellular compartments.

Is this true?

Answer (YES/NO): YES